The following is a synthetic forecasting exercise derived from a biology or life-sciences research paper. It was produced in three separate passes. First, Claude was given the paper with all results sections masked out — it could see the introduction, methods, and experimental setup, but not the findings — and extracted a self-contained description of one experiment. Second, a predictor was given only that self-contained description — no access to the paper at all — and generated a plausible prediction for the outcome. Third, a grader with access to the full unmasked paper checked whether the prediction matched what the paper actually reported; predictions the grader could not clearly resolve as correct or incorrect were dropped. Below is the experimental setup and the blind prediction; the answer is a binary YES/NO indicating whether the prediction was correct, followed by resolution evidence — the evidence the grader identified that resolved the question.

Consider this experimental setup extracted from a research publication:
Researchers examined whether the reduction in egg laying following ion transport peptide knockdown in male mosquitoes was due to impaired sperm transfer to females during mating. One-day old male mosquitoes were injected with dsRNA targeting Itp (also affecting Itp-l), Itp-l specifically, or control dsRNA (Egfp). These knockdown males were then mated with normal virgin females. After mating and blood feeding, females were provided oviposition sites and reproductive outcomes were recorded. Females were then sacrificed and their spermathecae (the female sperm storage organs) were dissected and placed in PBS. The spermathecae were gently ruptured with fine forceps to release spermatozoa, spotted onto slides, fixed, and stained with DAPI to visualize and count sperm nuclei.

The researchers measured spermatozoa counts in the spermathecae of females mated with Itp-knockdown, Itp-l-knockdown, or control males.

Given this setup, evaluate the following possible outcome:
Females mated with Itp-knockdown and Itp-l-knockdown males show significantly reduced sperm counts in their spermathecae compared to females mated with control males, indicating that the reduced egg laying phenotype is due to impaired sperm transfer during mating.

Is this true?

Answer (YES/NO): YES